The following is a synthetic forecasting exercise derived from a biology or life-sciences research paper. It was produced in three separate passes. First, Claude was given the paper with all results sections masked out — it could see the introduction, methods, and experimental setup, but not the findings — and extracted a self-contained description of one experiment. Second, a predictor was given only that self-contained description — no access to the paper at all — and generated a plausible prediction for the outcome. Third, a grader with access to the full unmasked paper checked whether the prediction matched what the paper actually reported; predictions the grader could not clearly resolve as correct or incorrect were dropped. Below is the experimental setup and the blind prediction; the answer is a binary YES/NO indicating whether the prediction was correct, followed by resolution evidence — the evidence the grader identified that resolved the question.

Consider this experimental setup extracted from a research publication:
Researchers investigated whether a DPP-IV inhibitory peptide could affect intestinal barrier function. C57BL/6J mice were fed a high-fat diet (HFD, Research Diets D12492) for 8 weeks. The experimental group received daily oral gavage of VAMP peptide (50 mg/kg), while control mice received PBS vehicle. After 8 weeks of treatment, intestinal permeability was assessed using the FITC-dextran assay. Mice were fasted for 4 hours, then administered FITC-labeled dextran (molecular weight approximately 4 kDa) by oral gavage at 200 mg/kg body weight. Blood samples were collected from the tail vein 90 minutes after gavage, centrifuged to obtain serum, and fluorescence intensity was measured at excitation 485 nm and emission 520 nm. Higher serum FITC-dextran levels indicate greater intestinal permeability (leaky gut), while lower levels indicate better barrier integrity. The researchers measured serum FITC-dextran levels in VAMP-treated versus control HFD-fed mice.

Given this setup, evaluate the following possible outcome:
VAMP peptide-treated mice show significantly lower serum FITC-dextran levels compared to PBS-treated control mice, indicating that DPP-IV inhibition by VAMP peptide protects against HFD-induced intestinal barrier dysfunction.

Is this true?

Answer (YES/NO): YES